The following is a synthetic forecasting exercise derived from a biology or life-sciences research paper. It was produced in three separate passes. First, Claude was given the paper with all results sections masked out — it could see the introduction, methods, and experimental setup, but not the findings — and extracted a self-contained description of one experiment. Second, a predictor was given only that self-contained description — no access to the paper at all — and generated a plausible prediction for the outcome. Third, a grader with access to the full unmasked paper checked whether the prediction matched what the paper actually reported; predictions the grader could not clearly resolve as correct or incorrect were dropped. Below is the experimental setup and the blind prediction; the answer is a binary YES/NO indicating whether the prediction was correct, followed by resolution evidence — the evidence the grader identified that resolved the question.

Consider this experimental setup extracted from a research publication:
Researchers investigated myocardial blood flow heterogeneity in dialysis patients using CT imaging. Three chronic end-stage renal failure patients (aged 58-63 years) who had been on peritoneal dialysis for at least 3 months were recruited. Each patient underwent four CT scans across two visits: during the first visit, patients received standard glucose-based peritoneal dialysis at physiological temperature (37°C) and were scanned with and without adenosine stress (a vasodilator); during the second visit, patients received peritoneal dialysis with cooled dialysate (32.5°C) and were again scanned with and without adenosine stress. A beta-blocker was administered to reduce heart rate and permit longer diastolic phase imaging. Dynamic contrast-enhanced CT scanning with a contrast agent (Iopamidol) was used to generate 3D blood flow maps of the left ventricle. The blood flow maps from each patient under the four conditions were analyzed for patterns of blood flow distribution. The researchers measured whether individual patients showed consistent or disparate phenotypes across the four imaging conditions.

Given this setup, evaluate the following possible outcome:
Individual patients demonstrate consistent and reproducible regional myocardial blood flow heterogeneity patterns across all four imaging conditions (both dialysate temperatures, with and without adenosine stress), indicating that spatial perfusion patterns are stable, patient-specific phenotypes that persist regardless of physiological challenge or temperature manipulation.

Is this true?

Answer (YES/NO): NO